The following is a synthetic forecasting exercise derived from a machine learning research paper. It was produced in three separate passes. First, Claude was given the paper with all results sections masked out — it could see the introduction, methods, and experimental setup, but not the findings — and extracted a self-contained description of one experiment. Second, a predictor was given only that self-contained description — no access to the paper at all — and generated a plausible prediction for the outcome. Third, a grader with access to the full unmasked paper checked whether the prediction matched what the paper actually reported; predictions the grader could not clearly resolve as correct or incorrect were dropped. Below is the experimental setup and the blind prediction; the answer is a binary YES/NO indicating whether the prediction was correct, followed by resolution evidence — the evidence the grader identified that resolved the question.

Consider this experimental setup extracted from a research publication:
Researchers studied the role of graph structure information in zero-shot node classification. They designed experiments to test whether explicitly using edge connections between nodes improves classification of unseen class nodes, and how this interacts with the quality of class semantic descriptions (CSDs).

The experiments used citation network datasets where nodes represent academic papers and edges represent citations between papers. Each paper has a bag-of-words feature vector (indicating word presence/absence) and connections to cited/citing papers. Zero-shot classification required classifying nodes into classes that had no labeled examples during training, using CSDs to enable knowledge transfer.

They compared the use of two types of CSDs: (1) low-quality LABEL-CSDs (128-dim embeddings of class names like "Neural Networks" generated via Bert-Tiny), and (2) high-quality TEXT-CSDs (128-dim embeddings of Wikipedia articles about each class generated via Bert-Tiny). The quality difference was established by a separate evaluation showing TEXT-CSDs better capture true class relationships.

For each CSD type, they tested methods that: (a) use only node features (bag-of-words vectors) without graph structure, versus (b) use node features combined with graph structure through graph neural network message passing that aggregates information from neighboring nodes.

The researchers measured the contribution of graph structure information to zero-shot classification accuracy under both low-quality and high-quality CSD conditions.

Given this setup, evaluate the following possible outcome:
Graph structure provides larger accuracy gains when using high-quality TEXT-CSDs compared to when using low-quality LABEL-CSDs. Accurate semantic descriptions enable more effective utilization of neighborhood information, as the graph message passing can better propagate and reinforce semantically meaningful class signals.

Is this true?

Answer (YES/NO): YES